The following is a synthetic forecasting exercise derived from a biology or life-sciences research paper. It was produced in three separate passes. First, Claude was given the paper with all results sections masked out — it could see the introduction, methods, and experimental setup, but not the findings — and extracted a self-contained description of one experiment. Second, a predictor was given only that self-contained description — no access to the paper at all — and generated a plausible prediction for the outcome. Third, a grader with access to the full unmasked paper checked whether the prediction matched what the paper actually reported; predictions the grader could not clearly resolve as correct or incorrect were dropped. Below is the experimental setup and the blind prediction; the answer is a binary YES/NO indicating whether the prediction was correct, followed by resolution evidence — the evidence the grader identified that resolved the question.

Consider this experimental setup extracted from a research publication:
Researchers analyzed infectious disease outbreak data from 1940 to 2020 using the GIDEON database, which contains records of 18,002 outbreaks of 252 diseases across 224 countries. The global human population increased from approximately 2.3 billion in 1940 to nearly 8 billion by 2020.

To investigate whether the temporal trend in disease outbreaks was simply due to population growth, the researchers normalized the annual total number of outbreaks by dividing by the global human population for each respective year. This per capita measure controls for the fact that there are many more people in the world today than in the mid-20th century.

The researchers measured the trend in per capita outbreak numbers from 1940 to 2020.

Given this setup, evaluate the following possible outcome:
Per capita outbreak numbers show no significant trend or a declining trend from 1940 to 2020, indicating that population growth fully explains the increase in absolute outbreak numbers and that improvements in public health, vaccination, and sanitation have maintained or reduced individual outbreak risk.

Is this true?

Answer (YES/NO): NO